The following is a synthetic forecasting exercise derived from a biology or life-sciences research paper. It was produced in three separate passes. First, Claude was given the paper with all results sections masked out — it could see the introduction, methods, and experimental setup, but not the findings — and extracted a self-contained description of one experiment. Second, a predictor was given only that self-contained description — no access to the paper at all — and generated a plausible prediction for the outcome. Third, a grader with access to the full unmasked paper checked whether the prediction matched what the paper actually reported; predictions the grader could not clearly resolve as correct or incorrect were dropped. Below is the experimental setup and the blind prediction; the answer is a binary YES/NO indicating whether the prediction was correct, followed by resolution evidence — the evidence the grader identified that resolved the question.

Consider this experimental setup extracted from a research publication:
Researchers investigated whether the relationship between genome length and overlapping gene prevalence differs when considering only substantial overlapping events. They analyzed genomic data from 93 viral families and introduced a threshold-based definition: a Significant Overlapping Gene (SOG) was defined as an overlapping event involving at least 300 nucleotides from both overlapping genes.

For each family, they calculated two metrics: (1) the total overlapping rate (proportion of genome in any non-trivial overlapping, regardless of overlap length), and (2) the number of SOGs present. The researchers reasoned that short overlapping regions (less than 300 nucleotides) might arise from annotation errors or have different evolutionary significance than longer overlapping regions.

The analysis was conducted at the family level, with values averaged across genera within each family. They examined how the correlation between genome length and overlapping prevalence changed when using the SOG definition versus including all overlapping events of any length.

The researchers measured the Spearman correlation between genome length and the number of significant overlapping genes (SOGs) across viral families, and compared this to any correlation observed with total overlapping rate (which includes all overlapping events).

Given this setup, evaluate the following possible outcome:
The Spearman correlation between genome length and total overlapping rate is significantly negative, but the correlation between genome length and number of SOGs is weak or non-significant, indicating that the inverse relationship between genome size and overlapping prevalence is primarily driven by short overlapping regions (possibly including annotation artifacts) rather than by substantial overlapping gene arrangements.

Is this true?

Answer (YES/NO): YES